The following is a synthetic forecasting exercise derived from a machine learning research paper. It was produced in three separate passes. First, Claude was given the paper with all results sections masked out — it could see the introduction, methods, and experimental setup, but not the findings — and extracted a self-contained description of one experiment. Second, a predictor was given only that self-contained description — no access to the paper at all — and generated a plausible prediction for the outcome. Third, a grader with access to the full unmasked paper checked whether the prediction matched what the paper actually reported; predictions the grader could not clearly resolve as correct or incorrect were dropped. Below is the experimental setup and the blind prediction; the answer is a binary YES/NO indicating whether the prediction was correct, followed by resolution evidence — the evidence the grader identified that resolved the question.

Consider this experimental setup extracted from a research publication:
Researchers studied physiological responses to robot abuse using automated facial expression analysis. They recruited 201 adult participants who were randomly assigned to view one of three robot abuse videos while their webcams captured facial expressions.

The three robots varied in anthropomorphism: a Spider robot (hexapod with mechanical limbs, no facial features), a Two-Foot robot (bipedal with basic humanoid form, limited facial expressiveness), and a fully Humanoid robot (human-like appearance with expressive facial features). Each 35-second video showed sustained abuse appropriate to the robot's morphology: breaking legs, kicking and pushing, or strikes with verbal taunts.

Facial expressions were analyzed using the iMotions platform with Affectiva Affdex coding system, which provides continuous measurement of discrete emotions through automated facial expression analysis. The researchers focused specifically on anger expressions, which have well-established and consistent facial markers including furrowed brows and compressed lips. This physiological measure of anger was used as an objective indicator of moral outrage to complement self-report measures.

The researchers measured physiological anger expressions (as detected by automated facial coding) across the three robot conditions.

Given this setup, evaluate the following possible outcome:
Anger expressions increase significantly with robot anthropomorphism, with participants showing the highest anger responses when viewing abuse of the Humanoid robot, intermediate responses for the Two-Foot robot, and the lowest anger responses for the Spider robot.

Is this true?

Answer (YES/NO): NO